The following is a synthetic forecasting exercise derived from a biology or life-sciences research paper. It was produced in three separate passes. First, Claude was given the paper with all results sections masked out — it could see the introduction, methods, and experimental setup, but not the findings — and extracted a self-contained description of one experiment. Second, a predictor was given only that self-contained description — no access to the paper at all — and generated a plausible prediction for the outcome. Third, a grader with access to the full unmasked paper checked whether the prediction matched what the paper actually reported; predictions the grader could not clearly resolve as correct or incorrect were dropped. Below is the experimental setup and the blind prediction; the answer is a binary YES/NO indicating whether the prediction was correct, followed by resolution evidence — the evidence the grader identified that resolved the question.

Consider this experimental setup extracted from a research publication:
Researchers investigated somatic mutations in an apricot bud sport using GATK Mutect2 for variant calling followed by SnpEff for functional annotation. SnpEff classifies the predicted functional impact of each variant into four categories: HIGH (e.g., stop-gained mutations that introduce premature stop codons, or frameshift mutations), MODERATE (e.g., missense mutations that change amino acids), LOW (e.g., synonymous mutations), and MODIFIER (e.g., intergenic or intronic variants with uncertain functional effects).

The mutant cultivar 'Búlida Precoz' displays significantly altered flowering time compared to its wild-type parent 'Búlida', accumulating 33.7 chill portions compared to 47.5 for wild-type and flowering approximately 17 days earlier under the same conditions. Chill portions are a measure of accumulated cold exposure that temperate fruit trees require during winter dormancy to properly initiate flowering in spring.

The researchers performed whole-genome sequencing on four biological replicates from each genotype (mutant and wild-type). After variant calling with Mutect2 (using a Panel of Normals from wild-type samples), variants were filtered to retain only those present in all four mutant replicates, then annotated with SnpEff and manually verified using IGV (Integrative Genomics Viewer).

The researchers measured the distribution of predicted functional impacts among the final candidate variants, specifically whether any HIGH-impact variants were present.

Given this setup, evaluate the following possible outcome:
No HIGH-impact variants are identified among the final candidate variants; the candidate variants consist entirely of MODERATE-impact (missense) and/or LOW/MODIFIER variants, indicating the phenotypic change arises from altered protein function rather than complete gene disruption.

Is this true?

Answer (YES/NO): NO